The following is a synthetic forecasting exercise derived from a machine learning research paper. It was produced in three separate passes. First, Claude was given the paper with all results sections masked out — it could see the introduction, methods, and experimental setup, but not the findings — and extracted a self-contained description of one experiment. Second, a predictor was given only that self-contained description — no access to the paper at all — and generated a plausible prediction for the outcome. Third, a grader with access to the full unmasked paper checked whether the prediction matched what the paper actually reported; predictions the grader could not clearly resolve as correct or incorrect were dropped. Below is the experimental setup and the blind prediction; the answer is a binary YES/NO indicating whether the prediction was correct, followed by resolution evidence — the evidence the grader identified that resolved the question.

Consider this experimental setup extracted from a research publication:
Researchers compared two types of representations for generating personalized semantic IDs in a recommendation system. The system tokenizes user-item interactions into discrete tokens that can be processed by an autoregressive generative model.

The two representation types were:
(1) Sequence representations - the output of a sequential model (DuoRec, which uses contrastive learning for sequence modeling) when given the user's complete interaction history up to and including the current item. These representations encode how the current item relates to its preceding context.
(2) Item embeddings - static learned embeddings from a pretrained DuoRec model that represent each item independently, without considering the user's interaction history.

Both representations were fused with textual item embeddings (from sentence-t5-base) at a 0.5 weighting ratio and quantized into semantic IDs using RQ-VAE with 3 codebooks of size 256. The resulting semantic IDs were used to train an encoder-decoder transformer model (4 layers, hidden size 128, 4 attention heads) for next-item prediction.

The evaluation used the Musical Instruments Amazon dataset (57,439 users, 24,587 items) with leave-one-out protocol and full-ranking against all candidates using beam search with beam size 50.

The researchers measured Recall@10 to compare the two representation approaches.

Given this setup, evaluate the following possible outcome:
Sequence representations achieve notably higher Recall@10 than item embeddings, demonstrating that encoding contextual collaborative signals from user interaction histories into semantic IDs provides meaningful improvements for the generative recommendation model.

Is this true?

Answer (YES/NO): YES